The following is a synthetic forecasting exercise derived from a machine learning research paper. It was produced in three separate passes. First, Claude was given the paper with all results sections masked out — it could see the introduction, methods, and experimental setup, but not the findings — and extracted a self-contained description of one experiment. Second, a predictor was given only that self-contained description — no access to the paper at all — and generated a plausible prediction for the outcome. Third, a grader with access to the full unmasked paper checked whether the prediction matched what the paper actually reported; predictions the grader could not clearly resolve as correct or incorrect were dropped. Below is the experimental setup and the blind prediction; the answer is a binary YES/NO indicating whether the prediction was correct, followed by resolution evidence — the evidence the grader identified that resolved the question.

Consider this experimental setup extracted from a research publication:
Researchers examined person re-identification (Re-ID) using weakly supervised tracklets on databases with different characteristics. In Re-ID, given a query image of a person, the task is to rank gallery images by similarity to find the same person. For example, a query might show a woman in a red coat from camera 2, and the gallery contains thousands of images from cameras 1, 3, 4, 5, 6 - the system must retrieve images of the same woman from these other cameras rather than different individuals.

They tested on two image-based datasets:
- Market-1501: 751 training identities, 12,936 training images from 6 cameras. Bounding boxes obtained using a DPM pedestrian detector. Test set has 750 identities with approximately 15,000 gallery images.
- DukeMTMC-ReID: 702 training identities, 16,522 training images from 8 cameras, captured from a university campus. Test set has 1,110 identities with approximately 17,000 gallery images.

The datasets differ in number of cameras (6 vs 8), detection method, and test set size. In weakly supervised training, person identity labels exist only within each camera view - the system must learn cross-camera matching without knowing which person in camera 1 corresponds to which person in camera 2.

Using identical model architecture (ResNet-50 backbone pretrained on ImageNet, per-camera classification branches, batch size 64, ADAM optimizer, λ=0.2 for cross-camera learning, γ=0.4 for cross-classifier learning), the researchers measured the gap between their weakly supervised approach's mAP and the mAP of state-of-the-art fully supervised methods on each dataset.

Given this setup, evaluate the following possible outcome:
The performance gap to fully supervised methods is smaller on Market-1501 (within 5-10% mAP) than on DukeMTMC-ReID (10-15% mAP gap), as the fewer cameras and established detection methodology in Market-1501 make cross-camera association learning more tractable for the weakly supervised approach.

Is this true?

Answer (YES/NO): NO